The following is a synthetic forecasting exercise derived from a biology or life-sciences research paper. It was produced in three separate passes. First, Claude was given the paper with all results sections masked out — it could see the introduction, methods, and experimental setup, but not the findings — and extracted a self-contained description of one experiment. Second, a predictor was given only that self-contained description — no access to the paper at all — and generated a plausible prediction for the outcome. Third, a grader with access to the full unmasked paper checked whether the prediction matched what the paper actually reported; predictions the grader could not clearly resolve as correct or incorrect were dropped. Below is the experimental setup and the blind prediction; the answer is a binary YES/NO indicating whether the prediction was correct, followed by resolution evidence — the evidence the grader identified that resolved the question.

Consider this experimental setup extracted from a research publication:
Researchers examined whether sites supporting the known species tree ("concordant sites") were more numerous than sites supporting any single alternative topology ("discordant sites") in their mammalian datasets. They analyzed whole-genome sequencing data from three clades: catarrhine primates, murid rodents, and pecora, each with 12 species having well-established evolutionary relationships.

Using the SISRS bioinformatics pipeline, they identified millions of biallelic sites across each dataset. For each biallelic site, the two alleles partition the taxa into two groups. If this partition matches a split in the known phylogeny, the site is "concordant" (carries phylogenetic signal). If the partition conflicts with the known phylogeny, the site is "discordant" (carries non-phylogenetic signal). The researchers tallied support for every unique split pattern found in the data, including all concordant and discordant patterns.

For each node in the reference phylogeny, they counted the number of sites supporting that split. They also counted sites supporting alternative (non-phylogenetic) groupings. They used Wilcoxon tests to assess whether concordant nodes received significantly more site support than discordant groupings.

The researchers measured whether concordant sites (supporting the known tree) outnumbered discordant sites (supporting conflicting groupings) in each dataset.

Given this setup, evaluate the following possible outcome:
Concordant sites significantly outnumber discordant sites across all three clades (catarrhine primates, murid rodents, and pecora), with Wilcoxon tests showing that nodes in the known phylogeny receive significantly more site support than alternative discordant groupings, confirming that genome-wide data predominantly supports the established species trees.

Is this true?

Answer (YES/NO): YES